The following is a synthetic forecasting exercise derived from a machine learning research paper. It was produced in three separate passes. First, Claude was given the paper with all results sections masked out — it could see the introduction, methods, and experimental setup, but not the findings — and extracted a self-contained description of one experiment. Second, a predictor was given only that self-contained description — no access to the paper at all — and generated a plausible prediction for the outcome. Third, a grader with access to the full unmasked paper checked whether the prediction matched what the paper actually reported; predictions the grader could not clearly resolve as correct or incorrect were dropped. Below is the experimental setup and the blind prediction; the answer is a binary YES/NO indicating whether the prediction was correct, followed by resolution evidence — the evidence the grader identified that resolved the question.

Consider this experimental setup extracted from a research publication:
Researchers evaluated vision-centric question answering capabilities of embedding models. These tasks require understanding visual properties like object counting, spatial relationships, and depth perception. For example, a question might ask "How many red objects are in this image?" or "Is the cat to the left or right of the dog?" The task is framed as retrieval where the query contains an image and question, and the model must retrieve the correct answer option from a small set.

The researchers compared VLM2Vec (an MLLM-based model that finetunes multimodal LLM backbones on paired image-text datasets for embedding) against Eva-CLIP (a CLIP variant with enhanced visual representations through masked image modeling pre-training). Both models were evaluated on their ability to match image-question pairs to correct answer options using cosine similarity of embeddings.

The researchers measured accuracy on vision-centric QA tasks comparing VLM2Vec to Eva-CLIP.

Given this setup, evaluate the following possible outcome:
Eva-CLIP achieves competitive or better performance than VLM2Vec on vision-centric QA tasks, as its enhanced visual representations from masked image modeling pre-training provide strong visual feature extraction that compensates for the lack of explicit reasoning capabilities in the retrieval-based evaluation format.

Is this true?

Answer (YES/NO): YES